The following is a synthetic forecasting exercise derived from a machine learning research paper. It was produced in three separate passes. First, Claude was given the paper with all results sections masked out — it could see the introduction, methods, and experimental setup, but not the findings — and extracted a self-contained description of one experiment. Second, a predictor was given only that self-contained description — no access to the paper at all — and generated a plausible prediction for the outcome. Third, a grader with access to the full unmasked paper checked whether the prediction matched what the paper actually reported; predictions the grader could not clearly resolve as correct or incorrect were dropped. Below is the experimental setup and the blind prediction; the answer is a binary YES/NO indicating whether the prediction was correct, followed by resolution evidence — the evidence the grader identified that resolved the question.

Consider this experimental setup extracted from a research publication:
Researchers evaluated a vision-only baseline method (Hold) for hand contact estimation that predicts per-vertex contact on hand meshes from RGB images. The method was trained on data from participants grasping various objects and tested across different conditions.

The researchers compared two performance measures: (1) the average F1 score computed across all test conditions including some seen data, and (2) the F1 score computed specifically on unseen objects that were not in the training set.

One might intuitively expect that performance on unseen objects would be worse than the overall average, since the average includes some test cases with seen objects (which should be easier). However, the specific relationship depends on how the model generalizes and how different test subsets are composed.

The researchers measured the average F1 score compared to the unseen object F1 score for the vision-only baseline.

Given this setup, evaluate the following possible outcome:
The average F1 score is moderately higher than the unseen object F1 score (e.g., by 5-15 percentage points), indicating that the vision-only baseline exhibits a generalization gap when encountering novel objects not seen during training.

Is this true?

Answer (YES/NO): NO